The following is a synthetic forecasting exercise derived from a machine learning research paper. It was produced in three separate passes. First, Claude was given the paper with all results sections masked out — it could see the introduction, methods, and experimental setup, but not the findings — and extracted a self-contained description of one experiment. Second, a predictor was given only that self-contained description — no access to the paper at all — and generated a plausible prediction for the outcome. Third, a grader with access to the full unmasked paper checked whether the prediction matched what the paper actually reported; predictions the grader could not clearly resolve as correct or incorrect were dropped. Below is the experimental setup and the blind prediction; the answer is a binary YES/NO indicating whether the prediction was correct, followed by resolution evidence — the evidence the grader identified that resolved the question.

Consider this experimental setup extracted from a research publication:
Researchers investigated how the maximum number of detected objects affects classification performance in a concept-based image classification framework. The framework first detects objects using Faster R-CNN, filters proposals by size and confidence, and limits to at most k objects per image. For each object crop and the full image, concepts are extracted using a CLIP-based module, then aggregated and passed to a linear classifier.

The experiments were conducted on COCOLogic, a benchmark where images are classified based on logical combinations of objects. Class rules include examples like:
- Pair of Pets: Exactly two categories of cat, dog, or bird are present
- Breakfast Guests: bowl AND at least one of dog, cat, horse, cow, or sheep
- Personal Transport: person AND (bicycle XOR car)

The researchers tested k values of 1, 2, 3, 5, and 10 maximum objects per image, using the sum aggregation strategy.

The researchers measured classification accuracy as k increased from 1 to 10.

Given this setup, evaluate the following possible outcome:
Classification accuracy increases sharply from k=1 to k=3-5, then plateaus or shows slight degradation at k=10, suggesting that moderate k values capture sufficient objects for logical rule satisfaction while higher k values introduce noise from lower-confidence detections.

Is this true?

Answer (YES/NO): NO